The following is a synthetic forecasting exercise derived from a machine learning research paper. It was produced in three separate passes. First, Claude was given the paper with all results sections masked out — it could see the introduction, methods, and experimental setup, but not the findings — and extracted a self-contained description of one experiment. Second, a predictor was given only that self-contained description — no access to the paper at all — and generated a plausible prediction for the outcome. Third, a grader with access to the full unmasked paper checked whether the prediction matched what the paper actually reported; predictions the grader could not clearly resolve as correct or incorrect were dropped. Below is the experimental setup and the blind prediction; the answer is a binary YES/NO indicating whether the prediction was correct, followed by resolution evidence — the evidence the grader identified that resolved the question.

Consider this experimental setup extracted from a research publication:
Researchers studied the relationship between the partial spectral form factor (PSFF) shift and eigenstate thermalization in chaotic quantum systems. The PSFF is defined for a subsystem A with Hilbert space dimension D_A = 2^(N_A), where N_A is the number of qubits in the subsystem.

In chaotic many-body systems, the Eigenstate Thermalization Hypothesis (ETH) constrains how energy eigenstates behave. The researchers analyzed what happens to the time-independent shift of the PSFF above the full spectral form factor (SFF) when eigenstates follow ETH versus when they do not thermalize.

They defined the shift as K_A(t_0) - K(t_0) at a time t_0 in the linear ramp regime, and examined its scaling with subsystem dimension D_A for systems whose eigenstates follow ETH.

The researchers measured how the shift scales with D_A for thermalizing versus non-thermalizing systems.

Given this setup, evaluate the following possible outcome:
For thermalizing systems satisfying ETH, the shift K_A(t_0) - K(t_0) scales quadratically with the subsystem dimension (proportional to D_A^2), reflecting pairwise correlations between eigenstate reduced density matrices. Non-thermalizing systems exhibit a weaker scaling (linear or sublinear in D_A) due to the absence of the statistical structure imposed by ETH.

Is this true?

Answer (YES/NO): NO